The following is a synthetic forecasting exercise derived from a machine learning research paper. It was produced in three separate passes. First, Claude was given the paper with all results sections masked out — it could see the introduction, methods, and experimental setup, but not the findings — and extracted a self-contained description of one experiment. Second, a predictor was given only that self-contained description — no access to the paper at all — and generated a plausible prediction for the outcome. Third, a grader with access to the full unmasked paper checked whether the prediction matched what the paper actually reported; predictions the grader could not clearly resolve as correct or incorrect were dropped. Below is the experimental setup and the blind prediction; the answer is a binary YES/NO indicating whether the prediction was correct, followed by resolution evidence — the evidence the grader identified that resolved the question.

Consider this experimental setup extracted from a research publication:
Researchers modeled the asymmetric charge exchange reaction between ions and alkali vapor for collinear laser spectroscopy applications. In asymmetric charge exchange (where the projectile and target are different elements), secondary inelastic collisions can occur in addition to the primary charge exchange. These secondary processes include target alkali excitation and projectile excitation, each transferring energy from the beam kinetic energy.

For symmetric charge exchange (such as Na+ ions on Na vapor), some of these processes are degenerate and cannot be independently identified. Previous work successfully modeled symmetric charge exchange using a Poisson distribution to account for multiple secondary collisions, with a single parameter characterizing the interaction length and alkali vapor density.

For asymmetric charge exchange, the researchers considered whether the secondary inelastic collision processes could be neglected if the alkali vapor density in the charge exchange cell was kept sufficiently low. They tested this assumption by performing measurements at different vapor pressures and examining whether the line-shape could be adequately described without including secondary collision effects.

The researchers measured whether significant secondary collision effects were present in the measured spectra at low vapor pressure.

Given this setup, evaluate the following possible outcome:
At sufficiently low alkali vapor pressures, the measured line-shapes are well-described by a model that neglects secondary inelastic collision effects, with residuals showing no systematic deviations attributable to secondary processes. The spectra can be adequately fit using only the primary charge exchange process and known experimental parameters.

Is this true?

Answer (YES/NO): YES